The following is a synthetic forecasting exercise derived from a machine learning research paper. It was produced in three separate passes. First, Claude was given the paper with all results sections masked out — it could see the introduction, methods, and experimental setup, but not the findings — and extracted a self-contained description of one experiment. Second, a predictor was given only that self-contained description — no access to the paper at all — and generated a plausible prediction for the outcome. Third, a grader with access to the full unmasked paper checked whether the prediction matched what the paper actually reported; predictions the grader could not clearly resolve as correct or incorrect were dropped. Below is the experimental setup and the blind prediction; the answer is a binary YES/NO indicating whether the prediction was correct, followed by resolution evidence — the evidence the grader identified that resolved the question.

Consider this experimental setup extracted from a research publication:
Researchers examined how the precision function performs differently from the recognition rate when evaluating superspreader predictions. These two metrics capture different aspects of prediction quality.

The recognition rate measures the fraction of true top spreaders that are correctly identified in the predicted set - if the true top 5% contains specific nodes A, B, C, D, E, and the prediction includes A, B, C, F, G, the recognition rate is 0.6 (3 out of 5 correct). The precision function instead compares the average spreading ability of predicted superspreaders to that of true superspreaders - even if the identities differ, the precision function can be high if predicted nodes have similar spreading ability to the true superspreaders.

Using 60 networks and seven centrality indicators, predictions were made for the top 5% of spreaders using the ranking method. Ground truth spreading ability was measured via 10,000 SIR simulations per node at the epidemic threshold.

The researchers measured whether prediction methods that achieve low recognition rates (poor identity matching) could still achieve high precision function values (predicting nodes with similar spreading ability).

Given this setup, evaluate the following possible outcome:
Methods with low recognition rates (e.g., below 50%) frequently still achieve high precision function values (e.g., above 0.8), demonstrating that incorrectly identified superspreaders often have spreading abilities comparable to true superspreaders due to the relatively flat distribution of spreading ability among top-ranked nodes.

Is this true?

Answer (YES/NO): NO